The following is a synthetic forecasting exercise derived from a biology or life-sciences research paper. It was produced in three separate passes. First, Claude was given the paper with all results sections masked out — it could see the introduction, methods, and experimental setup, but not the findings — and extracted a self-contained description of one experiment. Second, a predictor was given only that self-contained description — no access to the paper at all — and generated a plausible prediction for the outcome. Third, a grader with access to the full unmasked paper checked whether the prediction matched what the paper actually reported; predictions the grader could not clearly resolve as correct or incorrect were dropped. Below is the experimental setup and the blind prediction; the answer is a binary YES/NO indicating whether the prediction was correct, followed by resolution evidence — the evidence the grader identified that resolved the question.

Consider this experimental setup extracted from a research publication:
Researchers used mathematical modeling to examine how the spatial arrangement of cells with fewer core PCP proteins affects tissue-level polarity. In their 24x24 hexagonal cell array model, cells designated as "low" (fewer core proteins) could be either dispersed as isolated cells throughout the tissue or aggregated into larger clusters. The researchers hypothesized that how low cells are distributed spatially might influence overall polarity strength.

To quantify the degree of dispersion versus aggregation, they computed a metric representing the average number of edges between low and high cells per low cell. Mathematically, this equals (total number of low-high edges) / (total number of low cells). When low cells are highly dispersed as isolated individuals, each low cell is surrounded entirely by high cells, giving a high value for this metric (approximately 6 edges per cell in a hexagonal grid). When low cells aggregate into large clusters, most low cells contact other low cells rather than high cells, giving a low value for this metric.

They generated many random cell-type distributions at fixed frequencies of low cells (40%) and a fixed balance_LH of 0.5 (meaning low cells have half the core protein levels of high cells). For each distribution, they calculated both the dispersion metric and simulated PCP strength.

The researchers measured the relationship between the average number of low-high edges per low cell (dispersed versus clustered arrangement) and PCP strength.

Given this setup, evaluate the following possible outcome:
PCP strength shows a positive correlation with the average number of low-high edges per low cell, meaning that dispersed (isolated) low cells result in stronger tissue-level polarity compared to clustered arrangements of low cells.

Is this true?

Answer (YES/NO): NO